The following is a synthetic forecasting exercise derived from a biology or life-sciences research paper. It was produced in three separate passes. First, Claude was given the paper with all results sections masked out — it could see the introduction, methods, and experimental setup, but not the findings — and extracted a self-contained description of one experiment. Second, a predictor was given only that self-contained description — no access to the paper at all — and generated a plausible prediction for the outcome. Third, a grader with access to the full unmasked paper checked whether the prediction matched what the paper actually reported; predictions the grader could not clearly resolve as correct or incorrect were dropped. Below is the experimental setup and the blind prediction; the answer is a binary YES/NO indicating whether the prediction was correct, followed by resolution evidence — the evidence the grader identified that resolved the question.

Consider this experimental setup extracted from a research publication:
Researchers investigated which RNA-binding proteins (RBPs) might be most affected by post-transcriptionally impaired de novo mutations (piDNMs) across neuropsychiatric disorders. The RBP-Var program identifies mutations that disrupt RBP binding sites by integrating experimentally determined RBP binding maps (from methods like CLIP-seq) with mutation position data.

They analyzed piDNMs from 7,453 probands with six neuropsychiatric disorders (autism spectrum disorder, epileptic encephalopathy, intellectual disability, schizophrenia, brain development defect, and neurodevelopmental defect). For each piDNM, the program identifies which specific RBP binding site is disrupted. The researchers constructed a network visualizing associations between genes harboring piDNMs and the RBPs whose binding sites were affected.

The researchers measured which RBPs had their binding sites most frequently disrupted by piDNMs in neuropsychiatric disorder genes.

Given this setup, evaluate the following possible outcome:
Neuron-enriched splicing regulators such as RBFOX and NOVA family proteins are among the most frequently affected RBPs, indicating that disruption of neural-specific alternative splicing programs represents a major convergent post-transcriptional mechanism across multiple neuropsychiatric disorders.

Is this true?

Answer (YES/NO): NO